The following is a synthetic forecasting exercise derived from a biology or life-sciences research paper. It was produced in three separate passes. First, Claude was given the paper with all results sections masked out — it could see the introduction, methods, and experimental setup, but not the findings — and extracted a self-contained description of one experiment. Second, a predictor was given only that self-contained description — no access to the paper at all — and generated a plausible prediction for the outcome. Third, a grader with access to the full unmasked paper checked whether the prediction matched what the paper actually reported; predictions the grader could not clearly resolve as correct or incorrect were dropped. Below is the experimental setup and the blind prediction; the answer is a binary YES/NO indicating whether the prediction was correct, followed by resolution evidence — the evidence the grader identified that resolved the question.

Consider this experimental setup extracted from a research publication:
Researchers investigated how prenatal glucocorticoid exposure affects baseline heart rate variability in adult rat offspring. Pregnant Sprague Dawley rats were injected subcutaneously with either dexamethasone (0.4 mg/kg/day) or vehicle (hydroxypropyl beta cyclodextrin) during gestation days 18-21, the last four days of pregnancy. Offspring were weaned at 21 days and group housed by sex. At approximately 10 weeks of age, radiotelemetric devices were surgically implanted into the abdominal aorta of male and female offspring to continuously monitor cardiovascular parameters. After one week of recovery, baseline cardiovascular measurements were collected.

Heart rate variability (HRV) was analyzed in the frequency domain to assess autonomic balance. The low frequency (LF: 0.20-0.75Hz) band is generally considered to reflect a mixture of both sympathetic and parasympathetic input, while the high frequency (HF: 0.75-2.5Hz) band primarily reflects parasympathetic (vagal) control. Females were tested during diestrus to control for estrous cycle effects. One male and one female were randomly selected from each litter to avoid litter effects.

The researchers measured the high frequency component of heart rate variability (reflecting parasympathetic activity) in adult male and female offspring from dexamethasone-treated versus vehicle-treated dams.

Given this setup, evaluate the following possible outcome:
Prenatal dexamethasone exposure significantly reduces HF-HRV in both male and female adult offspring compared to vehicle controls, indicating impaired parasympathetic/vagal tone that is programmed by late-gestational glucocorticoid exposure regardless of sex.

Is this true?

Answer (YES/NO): YES